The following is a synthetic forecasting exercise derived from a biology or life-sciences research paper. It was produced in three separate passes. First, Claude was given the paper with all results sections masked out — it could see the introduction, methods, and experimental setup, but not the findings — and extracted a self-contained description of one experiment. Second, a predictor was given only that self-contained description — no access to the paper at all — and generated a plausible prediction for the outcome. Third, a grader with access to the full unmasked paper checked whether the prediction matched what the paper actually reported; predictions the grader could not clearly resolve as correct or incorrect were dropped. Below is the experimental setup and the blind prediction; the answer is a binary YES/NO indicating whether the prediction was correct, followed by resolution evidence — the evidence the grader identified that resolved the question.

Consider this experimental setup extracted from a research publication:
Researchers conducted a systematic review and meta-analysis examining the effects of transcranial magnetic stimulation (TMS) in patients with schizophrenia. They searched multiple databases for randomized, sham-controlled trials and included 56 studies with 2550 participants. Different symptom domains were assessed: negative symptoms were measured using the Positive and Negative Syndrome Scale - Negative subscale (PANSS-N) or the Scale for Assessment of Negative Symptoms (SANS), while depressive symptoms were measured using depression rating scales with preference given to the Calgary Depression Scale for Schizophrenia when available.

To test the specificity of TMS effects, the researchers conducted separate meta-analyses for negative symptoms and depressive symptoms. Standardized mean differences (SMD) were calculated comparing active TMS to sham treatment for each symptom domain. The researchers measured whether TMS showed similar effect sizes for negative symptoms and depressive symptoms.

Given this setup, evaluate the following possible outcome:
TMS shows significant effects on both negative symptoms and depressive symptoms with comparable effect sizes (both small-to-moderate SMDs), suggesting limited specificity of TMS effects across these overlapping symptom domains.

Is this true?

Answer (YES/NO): NO